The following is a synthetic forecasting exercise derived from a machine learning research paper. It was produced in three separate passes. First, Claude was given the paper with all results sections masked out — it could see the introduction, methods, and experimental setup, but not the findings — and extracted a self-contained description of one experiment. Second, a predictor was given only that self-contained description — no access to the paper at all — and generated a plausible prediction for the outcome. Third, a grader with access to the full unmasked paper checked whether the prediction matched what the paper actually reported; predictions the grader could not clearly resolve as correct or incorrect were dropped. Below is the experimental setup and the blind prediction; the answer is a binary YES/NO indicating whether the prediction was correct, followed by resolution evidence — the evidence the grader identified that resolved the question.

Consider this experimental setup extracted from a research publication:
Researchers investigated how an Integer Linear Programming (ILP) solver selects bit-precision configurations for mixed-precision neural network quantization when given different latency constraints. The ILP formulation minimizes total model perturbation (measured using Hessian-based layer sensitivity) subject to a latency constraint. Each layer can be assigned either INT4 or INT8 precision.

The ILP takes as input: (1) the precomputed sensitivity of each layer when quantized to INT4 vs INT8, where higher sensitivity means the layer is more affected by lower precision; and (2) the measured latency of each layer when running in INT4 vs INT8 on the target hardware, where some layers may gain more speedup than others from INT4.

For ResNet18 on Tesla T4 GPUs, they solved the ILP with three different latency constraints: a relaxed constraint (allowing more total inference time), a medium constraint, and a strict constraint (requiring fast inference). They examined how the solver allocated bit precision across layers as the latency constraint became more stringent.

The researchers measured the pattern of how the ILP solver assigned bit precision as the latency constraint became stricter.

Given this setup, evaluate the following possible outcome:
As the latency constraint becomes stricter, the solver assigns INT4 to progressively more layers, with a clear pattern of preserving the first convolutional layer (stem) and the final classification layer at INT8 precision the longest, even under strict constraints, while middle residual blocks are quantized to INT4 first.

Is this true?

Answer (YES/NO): NO